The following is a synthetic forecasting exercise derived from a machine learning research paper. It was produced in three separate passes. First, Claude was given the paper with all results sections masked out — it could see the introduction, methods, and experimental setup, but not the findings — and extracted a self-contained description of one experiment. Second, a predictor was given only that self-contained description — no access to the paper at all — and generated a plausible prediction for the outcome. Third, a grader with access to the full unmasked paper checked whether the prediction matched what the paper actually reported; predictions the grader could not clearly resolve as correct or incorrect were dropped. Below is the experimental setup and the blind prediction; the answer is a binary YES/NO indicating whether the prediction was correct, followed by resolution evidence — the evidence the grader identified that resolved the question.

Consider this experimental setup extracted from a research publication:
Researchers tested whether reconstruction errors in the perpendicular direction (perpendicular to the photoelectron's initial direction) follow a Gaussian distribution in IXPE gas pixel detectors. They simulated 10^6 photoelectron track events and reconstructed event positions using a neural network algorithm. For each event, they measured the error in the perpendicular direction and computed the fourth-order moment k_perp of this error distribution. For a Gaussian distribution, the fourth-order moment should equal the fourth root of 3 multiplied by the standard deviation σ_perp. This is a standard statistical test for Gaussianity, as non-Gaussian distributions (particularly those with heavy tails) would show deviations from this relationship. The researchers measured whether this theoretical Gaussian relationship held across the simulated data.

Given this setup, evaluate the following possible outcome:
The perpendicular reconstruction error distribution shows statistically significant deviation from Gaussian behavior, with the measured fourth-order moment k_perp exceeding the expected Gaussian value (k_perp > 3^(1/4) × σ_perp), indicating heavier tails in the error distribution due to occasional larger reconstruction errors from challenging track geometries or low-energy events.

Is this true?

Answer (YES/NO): NO